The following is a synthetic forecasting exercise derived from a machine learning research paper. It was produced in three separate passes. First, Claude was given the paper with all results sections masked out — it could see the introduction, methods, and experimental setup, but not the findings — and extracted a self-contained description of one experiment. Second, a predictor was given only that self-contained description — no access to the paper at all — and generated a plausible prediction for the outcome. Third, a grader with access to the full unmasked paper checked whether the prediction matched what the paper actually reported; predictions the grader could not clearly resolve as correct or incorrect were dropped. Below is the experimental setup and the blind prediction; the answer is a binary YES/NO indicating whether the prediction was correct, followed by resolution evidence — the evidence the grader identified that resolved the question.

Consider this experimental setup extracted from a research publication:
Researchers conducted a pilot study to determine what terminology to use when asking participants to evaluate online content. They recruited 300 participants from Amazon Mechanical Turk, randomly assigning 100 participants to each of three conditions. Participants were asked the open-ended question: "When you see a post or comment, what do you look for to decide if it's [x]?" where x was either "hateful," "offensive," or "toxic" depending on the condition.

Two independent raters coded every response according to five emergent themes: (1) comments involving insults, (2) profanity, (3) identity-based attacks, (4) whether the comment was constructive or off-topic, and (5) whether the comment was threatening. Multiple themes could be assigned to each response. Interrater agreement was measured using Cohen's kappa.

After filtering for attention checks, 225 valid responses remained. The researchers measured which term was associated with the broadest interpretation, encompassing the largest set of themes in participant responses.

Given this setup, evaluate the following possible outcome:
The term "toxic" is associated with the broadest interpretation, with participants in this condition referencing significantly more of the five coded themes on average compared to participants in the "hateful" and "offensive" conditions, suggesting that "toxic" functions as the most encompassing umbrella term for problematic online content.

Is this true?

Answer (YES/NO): YES